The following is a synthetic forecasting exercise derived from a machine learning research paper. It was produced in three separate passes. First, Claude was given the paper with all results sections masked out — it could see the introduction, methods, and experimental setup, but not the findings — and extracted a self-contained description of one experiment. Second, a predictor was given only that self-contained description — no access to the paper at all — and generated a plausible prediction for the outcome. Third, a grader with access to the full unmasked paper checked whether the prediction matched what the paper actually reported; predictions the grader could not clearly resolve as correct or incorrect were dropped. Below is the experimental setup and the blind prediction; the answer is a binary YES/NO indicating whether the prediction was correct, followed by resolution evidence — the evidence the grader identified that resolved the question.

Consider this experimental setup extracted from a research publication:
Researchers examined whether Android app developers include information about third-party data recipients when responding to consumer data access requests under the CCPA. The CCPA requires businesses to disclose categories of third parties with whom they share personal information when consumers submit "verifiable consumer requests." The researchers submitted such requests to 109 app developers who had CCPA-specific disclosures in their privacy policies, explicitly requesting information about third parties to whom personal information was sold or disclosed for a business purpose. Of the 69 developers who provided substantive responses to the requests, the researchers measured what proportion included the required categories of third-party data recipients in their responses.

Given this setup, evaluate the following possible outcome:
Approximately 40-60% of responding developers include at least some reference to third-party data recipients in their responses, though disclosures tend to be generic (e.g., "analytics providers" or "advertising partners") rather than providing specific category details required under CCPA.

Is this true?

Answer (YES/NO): NO